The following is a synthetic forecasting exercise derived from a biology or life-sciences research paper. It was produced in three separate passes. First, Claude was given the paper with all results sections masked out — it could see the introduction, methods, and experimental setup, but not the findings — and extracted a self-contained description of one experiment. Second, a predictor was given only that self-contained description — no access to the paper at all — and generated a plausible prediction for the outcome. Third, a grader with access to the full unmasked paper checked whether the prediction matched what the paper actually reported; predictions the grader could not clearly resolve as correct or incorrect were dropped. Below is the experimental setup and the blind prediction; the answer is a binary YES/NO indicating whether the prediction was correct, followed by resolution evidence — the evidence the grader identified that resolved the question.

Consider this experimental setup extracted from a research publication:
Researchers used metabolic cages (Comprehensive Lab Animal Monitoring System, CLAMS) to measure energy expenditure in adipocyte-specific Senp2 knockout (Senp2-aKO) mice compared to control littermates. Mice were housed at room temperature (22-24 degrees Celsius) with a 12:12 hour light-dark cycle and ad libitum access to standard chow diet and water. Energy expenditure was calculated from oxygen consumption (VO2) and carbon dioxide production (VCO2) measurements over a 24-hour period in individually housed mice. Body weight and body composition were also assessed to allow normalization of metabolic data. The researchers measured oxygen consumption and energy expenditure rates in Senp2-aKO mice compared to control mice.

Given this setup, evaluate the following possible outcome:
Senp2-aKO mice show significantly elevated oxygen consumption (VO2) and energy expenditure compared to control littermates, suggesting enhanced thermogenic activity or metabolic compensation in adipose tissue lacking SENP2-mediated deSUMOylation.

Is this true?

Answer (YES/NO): YES